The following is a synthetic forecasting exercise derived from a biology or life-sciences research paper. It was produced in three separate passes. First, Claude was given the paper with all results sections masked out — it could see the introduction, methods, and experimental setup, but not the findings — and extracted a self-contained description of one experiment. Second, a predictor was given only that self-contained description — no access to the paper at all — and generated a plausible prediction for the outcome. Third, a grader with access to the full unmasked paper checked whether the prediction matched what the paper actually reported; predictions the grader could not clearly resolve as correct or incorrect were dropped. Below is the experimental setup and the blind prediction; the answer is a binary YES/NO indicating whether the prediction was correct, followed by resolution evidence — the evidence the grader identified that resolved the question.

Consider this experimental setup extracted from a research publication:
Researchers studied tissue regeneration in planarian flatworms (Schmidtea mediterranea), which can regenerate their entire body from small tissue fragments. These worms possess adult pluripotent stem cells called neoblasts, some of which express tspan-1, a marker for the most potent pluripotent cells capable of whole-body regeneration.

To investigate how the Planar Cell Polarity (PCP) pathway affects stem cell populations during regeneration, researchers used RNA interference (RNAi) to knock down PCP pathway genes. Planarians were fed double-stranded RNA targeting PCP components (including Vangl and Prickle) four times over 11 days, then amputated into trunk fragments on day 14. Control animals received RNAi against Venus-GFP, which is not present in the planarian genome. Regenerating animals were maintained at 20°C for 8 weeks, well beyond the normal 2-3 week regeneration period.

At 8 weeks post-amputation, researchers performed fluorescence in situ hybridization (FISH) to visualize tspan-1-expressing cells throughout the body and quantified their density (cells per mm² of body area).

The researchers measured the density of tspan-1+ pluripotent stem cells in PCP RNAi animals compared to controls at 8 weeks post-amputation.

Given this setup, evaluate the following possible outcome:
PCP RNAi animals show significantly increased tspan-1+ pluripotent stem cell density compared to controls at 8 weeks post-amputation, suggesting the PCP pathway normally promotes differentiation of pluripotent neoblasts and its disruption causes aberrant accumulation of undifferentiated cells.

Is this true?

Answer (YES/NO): NO